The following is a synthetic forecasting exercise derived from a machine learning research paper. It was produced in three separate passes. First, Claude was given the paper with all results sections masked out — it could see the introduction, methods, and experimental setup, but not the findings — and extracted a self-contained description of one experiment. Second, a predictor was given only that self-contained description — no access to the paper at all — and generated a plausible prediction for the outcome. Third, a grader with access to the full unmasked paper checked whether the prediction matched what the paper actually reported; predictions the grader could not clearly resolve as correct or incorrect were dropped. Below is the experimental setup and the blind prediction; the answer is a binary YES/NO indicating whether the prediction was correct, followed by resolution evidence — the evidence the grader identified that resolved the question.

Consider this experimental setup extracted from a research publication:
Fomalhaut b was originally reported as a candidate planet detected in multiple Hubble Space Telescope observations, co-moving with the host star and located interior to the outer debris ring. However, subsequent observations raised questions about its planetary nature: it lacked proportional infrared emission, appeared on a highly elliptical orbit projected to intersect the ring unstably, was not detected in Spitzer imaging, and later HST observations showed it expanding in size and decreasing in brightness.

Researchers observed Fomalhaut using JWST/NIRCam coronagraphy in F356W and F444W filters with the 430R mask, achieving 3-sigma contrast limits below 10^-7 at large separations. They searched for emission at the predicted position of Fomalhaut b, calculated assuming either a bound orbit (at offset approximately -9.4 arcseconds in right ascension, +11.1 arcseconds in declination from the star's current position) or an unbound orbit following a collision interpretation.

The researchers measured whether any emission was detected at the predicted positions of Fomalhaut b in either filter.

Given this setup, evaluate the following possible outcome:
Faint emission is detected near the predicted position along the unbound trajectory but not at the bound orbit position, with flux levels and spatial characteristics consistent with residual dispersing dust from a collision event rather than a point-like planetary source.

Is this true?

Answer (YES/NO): NO